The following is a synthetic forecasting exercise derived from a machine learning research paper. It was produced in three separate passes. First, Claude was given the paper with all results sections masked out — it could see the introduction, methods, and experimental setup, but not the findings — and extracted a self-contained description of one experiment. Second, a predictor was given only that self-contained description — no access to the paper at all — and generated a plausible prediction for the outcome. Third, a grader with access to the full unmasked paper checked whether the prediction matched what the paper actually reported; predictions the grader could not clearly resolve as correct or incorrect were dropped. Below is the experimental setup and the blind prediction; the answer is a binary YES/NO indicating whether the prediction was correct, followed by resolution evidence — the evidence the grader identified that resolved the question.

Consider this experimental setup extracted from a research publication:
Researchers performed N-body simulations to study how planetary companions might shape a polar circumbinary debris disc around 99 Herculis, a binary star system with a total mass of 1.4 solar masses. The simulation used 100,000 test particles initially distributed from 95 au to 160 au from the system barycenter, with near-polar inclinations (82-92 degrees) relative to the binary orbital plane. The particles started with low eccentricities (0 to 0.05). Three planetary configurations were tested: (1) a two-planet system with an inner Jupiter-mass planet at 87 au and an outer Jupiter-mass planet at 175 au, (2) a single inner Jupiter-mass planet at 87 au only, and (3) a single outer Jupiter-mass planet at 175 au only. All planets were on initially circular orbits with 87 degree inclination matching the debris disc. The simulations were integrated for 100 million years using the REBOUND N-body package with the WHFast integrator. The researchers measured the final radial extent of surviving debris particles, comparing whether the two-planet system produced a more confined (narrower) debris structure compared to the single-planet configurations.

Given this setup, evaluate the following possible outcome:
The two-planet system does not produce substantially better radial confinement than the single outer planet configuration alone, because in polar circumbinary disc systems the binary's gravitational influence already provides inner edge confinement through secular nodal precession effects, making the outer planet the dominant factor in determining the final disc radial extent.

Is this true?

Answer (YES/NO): NO